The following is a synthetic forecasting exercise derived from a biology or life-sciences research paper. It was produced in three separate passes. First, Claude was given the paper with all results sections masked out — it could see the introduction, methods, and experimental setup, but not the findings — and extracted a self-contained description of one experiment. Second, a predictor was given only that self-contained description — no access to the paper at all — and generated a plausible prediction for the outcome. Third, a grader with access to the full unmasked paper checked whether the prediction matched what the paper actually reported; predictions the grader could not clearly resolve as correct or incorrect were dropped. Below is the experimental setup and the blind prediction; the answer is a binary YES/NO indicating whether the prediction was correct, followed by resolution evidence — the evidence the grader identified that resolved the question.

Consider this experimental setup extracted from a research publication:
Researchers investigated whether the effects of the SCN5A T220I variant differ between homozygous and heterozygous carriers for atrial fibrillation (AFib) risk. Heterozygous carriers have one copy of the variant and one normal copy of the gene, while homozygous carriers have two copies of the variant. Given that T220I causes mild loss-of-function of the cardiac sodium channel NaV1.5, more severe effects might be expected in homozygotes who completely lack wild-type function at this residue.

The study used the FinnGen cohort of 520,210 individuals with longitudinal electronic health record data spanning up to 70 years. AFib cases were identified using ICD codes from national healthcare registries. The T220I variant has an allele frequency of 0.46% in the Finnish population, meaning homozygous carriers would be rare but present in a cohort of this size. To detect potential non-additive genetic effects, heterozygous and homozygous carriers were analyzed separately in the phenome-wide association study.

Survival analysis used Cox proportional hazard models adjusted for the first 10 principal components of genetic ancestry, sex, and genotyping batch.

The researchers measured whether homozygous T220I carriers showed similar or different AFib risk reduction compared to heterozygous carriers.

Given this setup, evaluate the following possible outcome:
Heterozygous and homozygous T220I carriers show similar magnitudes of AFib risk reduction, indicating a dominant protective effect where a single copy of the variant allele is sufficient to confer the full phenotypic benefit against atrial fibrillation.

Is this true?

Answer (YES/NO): NO